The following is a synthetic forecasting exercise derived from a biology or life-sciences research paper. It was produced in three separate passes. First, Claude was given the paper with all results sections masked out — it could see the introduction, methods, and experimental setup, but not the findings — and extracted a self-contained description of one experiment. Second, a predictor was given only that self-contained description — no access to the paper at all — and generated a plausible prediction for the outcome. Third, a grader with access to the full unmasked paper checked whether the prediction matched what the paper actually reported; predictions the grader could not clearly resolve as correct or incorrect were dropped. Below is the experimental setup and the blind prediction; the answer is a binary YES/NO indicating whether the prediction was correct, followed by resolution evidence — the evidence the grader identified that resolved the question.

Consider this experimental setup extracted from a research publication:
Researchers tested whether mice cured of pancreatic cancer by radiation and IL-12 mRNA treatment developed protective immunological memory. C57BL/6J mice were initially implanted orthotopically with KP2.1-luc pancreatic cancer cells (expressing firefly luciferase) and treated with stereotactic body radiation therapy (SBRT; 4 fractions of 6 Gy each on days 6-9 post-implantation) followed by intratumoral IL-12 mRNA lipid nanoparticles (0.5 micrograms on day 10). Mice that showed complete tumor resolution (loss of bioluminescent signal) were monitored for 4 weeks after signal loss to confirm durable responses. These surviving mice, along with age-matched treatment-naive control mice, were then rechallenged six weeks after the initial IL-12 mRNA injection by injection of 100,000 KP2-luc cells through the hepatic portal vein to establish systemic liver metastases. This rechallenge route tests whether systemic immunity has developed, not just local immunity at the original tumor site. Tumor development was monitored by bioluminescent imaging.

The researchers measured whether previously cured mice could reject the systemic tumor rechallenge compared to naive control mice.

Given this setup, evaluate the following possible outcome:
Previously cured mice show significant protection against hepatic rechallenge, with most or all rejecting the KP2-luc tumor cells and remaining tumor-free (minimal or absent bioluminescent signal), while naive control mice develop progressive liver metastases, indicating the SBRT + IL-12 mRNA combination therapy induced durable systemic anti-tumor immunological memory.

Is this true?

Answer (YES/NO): YES